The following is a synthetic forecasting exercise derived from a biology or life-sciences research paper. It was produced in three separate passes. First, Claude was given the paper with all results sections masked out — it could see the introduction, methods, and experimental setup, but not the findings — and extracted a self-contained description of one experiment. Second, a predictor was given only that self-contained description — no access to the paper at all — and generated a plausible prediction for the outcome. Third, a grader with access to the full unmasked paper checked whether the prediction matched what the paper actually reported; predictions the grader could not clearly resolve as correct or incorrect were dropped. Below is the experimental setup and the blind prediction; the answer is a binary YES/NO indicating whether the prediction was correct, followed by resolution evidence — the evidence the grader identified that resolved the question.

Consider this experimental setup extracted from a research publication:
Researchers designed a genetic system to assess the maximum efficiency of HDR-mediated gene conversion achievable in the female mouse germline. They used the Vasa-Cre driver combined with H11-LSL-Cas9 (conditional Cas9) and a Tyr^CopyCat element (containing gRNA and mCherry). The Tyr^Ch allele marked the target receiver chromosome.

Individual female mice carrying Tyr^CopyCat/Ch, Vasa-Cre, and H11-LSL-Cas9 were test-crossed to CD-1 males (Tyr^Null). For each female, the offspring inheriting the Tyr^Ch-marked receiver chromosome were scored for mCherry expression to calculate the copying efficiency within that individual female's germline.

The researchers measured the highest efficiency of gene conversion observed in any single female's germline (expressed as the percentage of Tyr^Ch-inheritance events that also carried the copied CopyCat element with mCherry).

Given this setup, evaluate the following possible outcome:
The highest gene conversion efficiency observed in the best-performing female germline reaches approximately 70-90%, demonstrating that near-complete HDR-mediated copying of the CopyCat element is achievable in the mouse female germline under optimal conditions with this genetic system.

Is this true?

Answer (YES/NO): YES